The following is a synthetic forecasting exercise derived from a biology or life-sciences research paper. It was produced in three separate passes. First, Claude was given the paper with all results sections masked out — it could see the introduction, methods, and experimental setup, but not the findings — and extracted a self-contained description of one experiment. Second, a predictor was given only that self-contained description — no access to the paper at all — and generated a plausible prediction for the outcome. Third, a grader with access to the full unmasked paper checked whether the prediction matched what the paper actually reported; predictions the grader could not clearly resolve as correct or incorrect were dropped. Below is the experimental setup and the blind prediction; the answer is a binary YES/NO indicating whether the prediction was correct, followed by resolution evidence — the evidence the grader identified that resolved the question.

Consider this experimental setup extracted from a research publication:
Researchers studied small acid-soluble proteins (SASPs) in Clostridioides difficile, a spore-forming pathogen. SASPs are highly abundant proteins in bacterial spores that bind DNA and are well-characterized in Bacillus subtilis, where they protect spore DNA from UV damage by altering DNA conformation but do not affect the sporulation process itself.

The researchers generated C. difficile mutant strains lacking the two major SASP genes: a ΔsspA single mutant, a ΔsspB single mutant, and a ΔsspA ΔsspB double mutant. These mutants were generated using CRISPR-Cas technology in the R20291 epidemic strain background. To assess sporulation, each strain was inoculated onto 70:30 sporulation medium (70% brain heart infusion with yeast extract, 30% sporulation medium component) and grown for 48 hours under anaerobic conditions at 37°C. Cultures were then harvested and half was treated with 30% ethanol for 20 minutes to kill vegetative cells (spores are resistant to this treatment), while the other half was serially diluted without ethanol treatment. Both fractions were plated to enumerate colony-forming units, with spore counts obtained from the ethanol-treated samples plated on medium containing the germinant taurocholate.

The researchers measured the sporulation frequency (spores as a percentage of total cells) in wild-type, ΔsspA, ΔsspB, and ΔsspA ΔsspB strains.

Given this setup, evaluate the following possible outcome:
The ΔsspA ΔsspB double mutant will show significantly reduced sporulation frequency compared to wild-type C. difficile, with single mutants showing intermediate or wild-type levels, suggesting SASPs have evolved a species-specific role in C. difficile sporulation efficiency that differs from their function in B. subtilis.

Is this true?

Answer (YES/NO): YES